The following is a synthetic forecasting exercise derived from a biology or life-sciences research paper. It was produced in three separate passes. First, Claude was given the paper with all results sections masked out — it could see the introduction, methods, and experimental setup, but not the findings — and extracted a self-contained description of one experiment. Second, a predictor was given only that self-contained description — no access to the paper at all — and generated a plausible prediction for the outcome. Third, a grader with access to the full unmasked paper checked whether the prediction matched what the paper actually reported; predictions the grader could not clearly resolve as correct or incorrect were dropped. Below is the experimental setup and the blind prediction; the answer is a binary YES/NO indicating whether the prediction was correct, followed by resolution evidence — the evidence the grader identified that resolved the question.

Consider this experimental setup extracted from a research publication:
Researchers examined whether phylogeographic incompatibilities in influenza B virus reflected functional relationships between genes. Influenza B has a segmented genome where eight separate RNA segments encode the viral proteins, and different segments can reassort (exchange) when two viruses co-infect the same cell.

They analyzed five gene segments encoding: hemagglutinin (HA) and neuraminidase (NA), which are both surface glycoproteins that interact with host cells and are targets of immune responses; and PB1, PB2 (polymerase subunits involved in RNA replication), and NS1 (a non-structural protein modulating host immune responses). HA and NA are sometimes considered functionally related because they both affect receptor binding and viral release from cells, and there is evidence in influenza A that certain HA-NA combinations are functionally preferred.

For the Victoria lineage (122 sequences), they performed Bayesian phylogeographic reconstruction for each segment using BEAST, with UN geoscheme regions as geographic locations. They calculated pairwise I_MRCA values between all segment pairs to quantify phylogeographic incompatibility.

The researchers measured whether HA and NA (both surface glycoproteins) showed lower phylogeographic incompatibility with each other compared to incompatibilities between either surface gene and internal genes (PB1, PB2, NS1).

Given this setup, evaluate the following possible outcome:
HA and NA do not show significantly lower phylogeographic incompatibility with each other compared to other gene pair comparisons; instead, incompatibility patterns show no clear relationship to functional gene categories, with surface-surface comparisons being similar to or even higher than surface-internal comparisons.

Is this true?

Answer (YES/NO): NO